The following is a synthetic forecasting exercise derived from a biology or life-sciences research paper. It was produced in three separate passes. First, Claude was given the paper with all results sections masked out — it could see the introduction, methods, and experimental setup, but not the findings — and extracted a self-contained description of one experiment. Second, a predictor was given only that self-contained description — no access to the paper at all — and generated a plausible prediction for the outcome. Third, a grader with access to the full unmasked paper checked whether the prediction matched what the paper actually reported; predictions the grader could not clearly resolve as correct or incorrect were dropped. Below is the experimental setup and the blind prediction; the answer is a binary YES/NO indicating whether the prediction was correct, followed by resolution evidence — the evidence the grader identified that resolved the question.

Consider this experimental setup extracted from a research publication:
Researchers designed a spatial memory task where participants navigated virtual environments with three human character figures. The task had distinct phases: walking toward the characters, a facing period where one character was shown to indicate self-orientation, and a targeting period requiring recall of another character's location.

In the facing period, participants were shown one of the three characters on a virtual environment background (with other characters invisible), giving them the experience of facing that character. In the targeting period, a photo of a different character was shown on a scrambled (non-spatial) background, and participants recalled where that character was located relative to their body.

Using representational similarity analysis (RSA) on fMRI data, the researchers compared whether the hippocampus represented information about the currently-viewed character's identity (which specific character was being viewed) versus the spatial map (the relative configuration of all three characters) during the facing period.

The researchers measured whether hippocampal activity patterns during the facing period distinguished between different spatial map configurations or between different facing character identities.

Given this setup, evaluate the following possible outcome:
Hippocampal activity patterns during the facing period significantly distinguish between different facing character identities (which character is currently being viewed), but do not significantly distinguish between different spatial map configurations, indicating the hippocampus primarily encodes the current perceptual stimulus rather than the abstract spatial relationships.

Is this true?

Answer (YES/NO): NO